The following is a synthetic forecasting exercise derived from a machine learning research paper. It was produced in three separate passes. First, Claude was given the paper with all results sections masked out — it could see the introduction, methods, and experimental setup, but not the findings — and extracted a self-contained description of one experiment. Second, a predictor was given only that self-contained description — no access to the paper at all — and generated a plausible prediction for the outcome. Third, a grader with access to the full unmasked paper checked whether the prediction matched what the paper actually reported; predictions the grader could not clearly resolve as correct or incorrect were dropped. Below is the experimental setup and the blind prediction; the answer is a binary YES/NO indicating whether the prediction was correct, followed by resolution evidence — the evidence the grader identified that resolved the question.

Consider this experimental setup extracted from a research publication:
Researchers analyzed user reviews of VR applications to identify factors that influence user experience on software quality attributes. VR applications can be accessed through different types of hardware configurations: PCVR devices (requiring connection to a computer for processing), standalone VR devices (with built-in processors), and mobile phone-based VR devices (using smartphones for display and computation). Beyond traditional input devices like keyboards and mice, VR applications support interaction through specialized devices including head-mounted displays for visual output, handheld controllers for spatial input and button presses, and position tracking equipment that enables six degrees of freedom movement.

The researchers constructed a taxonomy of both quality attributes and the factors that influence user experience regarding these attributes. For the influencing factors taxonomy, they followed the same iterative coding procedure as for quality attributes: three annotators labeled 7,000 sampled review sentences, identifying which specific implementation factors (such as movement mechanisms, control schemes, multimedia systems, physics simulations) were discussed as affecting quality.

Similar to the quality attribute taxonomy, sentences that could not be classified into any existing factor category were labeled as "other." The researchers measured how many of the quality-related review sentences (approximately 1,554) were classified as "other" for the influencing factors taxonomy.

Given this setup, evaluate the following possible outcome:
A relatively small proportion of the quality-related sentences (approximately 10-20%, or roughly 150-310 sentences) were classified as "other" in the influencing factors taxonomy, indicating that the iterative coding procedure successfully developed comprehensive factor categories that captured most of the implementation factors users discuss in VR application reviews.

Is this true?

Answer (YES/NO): NO